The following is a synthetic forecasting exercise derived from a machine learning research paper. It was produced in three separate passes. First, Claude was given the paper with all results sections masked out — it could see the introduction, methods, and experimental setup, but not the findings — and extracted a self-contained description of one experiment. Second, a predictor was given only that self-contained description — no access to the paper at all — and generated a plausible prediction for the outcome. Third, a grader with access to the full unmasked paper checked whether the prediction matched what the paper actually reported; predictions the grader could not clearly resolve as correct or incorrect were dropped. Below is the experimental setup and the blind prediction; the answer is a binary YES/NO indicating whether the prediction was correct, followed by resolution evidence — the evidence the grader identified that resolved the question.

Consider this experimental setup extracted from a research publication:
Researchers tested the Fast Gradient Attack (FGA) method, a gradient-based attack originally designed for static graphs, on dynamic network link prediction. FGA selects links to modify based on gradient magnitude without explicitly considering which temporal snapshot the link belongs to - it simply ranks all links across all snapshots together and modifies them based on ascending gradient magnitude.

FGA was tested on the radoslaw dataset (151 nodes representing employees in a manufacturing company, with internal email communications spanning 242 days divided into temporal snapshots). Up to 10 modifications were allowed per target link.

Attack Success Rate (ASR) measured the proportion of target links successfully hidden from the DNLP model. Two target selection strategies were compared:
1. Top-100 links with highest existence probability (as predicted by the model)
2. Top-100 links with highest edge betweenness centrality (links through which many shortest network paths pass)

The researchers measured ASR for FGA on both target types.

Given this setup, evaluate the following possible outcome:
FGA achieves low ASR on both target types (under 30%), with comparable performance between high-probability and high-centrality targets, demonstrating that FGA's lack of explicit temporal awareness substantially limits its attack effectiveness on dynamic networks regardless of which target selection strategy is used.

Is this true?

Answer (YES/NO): NO